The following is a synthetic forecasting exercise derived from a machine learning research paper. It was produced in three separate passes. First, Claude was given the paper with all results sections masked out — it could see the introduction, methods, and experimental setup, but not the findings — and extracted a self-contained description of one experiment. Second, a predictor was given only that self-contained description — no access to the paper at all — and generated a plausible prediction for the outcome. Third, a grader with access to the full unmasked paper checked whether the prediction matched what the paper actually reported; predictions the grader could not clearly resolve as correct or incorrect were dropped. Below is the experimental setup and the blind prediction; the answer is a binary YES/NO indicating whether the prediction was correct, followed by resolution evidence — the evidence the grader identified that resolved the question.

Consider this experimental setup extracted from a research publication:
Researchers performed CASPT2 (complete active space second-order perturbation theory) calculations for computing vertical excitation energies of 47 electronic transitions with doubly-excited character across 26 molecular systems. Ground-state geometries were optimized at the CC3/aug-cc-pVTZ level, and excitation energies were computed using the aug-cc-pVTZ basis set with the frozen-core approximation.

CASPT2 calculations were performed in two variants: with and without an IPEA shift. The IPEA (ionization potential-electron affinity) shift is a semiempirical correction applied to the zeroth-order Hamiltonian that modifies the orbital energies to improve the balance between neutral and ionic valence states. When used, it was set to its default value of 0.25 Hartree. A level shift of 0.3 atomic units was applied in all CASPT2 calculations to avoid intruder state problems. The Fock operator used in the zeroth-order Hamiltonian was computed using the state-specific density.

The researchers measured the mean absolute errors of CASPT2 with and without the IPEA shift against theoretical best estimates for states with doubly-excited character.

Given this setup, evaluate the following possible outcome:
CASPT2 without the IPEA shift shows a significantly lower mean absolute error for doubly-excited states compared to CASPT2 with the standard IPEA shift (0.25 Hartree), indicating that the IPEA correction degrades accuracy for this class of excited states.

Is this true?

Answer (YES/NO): NO